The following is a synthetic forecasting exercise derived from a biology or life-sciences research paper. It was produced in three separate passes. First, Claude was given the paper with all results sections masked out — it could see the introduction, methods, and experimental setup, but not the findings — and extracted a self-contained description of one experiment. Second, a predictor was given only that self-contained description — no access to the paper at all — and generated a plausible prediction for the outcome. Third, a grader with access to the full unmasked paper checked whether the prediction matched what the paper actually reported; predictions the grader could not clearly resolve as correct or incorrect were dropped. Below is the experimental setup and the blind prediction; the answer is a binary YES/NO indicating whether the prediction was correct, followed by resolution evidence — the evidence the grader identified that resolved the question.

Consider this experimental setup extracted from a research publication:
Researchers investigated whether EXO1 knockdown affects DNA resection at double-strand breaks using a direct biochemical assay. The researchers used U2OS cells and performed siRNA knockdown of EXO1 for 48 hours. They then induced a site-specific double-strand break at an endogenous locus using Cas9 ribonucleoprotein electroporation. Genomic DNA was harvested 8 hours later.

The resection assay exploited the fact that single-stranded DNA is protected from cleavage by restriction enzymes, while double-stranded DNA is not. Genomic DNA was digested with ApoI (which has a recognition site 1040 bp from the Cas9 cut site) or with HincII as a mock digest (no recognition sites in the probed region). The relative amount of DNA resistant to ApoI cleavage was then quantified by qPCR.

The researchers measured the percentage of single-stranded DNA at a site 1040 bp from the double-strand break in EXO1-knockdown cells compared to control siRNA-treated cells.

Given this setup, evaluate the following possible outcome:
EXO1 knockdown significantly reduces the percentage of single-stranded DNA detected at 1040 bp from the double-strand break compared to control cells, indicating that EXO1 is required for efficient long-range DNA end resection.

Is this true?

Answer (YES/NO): NO